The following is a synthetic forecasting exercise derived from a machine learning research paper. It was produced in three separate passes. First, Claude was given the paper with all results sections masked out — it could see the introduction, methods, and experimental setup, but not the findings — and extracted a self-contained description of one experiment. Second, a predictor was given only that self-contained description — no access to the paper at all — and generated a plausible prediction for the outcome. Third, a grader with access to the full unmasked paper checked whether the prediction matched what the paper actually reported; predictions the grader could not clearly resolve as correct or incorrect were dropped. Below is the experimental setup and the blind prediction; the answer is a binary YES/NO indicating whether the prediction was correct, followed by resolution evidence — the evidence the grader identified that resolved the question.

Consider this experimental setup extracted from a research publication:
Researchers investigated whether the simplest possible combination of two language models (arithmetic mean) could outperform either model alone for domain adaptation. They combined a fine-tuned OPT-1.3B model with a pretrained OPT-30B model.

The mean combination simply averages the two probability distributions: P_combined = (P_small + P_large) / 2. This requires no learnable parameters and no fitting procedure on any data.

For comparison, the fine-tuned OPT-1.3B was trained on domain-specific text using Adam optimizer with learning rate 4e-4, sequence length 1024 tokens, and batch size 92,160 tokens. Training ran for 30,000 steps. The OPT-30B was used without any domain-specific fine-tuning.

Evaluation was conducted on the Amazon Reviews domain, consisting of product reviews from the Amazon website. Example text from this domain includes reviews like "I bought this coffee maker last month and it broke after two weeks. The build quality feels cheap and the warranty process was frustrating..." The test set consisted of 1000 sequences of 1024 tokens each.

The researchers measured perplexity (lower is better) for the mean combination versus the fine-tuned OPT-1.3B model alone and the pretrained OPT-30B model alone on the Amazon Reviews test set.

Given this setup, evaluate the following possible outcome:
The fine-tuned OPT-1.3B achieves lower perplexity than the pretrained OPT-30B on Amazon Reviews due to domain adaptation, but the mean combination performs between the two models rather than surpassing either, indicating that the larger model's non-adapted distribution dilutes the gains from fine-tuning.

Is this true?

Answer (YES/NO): NO